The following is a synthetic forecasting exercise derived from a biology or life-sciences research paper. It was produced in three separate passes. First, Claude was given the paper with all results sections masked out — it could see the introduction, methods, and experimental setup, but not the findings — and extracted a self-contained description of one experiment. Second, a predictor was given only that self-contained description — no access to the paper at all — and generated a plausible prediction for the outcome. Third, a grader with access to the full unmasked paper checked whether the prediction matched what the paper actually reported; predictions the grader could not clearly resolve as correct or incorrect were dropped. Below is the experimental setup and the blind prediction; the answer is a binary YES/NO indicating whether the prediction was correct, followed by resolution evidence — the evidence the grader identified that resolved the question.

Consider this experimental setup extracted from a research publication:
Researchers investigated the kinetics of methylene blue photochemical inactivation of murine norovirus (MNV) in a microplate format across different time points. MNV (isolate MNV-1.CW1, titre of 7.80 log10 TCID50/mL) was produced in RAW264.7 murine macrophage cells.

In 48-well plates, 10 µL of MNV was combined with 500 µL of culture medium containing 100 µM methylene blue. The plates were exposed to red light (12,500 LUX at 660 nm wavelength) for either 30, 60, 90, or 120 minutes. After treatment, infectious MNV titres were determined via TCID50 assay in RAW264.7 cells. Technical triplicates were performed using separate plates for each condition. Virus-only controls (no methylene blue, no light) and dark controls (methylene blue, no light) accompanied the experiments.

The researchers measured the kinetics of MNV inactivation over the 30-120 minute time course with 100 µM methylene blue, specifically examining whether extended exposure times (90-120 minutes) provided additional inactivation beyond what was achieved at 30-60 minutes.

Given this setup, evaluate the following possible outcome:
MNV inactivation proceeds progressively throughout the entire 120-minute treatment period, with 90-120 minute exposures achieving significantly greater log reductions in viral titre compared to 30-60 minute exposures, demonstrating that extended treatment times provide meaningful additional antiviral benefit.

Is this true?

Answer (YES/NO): YES